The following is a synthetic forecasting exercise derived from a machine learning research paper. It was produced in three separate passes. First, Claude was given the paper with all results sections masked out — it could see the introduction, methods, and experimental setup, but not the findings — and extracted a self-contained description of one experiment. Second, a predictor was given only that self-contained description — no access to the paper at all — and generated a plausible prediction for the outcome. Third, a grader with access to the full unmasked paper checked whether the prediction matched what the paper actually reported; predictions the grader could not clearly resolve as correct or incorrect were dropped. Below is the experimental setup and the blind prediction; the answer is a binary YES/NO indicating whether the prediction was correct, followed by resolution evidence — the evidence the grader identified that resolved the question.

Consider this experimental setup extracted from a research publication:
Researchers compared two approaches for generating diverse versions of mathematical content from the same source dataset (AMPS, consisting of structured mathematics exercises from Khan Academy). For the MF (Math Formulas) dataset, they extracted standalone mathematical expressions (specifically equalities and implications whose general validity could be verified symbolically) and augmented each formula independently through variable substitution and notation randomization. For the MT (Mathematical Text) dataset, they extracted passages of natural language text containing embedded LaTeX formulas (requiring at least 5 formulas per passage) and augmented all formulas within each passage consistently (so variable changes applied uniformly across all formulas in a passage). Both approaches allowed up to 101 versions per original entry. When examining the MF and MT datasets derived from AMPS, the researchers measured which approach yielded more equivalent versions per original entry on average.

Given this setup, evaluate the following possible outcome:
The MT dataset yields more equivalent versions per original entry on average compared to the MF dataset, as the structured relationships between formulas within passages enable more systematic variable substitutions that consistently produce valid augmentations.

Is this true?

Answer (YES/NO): YES